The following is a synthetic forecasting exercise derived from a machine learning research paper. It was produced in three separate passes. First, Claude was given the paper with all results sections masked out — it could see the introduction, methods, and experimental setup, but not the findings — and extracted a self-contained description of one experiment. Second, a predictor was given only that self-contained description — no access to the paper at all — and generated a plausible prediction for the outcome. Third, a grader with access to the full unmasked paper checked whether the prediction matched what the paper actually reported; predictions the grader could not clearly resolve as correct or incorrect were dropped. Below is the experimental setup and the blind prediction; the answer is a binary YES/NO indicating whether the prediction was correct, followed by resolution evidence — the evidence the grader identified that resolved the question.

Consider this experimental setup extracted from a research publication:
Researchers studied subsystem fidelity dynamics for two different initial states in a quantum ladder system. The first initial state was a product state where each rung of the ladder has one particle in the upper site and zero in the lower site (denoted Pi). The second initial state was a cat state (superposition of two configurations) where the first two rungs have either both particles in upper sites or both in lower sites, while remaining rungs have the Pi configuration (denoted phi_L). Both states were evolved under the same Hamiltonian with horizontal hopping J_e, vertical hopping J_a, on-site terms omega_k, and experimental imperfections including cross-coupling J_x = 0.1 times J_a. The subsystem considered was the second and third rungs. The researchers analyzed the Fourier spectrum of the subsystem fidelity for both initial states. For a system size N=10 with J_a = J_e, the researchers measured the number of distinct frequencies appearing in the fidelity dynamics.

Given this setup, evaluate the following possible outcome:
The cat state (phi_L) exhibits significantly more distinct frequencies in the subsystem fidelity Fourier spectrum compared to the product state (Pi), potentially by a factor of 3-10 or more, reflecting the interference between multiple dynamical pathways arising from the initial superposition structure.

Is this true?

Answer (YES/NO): NO